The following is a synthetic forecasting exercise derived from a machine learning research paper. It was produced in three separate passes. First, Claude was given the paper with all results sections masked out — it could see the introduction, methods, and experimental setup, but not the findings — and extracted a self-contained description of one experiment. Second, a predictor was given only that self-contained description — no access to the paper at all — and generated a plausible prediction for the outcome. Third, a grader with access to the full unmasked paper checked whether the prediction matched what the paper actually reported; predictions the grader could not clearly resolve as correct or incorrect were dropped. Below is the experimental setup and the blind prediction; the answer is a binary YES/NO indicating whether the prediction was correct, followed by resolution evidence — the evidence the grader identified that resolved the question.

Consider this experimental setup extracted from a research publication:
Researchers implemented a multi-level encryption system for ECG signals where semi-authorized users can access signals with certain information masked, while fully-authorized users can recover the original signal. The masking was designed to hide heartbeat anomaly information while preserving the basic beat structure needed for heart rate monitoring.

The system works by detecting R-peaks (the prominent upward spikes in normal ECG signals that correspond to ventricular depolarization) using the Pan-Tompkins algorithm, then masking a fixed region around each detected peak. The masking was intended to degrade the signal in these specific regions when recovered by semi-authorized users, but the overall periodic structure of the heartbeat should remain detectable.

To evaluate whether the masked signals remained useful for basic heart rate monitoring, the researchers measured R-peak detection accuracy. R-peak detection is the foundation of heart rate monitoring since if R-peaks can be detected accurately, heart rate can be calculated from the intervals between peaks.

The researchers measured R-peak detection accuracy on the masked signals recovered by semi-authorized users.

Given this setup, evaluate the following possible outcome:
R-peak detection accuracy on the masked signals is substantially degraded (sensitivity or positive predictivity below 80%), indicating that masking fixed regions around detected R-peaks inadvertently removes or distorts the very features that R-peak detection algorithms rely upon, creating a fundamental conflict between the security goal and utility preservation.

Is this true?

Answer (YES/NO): NO